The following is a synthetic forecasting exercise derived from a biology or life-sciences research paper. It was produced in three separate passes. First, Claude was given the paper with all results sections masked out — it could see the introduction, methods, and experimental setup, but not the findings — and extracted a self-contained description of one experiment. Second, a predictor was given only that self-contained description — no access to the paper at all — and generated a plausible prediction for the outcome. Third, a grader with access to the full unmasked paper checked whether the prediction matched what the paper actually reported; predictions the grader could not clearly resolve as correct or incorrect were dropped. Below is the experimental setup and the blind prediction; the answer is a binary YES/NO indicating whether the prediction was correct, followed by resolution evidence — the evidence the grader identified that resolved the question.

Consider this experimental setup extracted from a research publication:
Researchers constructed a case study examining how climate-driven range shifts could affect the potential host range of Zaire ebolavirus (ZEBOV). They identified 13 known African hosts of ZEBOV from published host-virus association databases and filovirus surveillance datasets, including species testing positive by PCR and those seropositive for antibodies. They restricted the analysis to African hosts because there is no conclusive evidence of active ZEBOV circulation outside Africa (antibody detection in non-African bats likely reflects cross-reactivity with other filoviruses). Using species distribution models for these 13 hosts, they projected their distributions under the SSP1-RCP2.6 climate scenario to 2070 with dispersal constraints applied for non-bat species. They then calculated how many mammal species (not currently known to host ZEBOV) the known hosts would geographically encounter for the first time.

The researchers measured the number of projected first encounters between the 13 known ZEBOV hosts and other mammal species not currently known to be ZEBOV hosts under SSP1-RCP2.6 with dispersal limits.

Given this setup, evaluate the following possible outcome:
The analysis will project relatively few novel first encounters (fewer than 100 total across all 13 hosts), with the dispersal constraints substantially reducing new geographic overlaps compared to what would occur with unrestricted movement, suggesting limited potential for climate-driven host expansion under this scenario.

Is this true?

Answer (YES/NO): NO